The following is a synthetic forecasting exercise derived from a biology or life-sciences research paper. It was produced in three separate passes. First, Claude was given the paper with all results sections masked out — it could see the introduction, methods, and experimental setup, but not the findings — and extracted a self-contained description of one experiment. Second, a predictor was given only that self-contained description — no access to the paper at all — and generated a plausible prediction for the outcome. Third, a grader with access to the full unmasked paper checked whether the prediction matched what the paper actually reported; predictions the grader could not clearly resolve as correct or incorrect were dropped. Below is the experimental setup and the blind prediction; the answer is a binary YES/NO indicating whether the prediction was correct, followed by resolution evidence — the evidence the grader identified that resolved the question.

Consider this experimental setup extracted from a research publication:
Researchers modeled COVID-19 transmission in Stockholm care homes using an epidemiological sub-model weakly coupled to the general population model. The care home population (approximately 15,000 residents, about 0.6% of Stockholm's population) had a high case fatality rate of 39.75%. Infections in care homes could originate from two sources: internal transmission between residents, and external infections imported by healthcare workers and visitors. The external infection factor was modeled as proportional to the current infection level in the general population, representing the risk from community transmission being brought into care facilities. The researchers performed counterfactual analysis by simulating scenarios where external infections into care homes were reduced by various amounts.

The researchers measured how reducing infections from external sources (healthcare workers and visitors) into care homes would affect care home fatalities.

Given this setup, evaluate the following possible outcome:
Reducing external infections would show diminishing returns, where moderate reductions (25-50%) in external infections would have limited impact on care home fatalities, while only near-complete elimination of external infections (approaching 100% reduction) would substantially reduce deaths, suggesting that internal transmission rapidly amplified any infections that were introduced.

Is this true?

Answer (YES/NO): NO